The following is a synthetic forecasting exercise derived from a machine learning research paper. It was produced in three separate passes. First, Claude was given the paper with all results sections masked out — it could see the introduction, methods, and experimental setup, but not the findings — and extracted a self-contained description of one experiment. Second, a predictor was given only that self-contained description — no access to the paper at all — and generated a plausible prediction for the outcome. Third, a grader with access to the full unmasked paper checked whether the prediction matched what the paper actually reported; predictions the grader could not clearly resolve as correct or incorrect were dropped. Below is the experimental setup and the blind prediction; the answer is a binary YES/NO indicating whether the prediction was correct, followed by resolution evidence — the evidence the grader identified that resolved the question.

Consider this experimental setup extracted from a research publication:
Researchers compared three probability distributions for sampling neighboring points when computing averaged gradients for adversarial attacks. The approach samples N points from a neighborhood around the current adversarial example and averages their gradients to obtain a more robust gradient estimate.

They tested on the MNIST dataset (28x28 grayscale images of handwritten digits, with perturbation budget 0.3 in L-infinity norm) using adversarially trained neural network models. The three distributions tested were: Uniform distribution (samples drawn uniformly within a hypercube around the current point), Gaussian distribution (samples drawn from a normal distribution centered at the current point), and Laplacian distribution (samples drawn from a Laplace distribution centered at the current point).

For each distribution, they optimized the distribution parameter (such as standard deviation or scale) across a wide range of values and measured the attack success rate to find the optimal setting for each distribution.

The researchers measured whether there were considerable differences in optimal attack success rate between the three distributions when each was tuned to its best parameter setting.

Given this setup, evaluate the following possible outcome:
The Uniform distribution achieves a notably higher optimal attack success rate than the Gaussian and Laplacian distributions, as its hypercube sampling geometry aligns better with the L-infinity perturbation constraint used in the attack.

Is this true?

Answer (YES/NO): NO